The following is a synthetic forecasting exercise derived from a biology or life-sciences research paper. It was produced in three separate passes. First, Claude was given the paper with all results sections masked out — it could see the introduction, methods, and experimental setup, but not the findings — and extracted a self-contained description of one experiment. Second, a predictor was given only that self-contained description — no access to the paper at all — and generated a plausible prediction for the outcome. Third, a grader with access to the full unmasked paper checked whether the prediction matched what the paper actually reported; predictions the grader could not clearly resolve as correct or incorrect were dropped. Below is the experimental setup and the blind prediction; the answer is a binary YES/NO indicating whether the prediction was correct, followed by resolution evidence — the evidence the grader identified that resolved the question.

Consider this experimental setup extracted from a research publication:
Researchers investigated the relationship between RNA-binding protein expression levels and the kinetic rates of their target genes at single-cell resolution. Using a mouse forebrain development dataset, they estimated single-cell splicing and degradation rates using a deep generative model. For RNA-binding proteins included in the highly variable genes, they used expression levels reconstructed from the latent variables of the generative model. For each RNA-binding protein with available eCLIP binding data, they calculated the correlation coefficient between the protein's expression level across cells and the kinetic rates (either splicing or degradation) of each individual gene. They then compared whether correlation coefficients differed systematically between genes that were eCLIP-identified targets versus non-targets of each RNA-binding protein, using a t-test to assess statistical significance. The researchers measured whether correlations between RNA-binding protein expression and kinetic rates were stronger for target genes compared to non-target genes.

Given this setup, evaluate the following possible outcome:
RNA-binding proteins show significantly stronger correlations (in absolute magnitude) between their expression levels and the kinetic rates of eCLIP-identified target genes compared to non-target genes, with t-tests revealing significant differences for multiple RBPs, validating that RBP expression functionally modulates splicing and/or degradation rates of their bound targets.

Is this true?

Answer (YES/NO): YES